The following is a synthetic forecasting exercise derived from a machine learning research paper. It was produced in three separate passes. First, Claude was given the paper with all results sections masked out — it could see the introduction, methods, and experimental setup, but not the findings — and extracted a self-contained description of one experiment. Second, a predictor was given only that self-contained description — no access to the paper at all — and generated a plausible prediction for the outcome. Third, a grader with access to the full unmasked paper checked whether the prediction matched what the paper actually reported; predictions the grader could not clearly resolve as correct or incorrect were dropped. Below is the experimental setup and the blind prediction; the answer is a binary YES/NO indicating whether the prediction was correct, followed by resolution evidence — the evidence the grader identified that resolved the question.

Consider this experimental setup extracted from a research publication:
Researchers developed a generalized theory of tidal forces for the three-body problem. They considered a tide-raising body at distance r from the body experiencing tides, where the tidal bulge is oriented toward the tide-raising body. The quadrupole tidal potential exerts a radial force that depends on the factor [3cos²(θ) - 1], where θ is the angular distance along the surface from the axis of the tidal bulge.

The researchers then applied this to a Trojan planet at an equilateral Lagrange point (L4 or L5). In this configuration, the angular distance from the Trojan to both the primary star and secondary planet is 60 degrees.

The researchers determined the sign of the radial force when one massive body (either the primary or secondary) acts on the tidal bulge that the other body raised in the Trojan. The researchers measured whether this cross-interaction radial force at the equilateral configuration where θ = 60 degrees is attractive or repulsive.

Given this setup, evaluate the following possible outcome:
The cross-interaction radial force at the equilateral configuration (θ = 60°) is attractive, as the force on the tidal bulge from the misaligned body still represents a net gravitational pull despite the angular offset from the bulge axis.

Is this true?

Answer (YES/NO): NO